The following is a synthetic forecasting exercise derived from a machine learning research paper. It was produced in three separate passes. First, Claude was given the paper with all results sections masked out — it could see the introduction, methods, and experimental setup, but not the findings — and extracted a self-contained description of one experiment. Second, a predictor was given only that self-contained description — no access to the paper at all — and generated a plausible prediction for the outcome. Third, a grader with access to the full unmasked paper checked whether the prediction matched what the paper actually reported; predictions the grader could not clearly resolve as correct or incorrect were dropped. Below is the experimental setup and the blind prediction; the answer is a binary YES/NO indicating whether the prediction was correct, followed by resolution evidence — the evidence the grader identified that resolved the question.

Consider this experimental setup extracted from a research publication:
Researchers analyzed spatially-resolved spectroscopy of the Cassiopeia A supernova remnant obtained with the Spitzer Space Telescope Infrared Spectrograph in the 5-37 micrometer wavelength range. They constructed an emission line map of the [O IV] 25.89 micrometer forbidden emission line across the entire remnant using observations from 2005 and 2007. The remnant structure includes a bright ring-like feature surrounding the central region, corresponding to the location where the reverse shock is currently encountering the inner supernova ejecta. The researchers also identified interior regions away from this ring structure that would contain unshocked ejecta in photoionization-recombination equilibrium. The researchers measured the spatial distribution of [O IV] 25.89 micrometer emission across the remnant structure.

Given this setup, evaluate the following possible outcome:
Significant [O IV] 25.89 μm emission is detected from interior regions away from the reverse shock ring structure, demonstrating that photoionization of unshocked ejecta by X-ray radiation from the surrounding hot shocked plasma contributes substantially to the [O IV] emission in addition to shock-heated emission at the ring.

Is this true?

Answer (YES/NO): YES